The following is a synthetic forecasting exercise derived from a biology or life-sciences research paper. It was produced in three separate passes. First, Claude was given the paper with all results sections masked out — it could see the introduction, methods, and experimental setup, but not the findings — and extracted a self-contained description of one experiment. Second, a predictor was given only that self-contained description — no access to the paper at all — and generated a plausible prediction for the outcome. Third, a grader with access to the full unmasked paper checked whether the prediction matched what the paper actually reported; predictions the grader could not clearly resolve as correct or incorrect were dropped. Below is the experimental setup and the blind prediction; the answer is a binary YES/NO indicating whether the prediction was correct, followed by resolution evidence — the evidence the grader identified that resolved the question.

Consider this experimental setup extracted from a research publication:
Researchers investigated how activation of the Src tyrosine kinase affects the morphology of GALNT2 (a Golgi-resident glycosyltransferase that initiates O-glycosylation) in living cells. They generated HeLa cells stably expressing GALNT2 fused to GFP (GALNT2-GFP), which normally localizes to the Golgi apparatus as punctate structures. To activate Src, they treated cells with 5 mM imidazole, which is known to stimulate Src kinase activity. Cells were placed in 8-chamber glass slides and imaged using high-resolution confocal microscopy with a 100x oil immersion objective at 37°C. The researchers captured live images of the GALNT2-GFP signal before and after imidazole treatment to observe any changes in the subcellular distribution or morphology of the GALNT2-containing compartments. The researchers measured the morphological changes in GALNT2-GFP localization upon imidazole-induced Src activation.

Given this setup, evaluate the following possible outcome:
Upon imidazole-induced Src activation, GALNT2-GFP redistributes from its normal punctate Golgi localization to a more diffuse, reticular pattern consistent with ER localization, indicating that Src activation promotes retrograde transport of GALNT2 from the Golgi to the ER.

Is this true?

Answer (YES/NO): NO